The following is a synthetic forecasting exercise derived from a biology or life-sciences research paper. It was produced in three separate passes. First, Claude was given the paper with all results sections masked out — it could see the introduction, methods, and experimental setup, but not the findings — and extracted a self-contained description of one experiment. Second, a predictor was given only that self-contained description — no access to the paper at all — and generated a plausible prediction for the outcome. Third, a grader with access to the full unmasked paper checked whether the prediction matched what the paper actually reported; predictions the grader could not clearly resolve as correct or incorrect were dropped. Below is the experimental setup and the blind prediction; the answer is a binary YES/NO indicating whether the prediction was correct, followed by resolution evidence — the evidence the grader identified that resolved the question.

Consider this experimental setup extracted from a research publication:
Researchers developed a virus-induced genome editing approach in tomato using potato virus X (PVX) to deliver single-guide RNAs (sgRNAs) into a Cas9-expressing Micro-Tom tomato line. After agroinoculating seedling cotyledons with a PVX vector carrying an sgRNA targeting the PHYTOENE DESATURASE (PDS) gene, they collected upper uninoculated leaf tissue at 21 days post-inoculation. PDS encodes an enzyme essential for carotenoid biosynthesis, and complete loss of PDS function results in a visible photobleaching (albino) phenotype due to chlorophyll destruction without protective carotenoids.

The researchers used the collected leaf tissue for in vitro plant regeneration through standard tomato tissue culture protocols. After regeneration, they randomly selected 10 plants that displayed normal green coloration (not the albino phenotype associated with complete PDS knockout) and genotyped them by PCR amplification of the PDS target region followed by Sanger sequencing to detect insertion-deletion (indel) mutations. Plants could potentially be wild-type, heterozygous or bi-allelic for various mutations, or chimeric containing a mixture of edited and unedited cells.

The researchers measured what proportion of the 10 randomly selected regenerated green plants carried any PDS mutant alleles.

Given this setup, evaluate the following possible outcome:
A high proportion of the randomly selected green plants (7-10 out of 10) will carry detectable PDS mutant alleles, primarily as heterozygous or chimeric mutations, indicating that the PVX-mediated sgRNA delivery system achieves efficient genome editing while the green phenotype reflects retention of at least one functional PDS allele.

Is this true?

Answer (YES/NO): YES